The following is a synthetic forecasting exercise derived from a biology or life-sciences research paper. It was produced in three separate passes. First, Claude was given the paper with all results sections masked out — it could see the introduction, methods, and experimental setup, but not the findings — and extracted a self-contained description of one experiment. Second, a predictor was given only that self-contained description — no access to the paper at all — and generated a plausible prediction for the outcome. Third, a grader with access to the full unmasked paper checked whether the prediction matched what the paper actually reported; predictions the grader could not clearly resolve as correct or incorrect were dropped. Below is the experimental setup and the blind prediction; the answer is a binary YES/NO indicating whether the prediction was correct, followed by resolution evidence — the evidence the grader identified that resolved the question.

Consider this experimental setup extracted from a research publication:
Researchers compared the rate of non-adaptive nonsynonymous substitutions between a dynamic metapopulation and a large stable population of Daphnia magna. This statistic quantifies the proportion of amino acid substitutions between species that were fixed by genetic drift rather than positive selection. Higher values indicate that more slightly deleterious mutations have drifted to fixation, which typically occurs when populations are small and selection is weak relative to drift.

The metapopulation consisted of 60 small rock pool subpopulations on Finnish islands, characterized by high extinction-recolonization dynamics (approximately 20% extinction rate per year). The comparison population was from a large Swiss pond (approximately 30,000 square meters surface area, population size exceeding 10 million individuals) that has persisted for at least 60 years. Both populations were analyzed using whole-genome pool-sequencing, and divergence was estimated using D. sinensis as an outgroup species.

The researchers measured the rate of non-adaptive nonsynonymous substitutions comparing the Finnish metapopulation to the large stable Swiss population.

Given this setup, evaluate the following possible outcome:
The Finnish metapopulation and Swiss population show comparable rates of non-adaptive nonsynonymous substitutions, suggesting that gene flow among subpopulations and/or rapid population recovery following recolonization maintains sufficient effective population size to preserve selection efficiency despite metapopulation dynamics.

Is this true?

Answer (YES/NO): NO